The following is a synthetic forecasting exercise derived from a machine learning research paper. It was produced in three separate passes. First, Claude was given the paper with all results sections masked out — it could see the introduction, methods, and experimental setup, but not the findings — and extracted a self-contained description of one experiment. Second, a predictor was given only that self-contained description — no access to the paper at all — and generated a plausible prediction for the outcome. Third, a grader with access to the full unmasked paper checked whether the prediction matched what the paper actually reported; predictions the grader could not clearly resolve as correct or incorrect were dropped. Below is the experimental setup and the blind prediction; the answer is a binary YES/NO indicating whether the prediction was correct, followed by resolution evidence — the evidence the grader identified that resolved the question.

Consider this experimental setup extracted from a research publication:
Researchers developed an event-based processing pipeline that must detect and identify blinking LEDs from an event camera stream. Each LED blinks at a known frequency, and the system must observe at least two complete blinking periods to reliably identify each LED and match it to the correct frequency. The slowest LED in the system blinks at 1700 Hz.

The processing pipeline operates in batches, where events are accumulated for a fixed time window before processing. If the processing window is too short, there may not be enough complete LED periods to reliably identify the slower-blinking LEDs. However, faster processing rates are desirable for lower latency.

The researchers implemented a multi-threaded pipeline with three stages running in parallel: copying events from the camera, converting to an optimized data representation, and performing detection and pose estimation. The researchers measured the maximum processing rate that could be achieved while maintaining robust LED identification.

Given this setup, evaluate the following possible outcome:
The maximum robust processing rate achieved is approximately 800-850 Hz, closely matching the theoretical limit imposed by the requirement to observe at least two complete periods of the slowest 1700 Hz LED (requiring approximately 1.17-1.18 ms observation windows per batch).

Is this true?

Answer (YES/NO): YES